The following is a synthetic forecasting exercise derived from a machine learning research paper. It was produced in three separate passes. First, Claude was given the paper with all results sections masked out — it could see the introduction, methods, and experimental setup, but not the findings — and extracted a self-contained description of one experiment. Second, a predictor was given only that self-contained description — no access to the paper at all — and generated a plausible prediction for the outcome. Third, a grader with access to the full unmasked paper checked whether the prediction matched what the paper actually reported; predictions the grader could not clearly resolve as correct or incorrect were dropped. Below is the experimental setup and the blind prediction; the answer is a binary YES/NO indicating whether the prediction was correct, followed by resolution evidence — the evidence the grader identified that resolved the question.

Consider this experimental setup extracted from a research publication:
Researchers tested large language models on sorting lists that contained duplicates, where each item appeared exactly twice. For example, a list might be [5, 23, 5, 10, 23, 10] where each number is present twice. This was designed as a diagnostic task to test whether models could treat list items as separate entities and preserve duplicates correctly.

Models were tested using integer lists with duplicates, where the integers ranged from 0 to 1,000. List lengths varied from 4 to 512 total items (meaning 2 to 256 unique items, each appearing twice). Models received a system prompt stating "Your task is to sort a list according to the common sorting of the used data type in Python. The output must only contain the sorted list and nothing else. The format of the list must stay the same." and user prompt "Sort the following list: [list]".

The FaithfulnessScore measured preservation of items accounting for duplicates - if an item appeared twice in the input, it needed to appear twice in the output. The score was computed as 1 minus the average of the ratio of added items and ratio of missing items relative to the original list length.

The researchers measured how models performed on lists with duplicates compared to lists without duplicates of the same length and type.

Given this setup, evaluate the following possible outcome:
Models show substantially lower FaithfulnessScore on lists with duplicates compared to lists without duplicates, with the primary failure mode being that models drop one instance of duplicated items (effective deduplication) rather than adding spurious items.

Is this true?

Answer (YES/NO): NO